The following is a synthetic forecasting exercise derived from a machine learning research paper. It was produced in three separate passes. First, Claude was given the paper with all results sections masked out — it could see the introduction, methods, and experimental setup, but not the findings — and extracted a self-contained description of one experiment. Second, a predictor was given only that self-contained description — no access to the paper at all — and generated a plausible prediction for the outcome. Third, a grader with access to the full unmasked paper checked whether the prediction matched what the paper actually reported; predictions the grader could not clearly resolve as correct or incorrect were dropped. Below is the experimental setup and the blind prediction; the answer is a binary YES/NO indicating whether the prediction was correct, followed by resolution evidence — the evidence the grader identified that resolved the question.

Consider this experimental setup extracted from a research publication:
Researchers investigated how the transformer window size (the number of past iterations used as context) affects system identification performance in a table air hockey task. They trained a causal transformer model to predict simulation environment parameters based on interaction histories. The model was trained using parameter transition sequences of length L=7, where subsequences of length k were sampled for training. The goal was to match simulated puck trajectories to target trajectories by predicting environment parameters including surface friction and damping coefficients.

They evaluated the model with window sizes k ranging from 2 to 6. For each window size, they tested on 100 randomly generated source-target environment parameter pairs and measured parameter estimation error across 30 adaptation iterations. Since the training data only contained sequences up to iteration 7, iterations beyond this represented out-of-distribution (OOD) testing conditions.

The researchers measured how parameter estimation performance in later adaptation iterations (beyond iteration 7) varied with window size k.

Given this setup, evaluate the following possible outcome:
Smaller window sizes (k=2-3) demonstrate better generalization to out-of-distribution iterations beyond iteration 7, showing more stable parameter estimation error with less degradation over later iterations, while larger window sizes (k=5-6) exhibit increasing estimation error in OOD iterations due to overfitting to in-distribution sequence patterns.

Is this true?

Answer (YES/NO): YES